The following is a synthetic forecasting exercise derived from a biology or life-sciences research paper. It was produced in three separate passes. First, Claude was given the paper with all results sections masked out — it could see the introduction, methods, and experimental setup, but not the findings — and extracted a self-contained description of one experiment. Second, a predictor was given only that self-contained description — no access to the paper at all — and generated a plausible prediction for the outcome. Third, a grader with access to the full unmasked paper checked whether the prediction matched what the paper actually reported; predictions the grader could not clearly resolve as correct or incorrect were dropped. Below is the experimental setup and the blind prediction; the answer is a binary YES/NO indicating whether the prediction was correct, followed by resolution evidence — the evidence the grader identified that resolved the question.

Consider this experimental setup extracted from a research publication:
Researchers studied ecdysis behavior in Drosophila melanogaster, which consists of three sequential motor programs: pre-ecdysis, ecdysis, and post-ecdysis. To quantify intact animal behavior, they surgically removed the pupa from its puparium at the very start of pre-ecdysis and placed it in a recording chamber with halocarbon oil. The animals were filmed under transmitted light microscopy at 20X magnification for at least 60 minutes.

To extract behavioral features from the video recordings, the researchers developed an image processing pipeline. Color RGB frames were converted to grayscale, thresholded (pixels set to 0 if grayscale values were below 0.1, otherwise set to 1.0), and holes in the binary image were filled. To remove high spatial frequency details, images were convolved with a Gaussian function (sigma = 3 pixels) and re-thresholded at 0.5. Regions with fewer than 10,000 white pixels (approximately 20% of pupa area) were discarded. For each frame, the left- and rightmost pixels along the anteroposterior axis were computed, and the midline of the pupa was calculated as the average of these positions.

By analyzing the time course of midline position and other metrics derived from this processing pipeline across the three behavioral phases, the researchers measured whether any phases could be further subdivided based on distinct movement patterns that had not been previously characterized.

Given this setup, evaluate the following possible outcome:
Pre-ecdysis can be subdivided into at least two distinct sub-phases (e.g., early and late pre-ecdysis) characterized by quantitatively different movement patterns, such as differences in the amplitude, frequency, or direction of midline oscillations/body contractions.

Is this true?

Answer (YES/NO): NO